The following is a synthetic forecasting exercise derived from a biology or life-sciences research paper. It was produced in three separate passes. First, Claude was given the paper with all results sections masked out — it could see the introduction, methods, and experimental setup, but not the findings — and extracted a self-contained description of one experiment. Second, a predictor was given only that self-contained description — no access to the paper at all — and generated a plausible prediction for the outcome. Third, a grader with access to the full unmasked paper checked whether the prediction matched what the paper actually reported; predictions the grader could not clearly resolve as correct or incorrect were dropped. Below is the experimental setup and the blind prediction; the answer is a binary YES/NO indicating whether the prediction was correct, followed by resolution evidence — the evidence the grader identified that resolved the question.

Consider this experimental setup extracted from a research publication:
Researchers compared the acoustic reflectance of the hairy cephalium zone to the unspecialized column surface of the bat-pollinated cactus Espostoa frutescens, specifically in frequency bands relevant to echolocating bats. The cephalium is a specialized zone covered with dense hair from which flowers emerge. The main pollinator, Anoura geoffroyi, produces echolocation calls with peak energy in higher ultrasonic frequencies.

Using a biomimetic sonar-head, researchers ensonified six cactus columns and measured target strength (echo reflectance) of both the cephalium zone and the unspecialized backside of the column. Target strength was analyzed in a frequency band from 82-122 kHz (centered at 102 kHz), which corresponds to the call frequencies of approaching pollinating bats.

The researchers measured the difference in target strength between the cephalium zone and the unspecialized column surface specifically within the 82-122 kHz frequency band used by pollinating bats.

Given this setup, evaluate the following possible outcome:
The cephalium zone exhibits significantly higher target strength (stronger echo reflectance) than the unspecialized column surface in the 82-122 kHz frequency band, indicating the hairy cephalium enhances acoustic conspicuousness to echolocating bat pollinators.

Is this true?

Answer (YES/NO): NO